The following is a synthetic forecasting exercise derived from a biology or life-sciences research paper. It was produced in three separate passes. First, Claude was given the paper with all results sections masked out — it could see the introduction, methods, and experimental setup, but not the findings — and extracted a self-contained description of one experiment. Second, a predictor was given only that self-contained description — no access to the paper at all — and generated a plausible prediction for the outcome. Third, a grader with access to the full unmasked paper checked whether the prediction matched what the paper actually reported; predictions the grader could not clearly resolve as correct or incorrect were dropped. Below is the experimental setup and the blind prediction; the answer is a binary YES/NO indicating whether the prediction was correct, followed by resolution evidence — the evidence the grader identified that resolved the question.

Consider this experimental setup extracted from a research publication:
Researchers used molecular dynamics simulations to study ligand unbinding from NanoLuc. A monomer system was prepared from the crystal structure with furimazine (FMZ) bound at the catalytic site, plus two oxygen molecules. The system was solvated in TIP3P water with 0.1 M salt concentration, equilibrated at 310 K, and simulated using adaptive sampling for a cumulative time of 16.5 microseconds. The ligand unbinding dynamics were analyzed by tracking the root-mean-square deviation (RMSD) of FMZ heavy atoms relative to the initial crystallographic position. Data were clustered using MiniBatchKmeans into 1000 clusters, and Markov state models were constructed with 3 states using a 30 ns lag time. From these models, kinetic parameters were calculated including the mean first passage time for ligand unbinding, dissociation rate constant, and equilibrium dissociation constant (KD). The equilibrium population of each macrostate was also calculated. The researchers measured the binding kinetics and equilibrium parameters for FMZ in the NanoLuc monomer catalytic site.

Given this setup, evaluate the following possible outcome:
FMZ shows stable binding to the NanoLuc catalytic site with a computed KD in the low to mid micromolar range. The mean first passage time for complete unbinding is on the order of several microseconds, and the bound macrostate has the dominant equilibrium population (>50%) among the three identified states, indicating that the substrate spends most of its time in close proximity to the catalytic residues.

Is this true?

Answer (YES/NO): NO